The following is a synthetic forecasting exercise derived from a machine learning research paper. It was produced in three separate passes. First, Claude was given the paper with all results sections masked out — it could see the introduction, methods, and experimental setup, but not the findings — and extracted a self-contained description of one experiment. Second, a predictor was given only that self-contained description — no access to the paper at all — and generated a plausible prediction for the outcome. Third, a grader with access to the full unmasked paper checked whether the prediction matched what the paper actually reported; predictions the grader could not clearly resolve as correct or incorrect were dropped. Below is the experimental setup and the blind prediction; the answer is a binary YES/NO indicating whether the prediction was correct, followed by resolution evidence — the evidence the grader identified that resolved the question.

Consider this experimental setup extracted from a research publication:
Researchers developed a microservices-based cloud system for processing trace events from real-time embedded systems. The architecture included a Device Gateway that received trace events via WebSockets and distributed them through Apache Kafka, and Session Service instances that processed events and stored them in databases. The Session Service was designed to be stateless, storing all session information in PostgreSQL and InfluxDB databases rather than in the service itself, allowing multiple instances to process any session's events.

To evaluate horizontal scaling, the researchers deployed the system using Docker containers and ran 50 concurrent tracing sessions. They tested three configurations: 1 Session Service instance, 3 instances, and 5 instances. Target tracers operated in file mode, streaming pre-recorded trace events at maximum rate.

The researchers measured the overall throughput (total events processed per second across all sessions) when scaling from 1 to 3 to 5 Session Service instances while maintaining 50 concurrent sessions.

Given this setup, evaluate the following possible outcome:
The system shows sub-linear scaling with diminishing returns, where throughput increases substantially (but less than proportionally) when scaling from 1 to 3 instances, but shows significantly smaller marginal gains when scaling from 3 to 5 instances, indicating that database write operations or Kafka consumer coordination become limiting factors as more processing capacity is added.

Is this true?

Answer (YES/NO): YES